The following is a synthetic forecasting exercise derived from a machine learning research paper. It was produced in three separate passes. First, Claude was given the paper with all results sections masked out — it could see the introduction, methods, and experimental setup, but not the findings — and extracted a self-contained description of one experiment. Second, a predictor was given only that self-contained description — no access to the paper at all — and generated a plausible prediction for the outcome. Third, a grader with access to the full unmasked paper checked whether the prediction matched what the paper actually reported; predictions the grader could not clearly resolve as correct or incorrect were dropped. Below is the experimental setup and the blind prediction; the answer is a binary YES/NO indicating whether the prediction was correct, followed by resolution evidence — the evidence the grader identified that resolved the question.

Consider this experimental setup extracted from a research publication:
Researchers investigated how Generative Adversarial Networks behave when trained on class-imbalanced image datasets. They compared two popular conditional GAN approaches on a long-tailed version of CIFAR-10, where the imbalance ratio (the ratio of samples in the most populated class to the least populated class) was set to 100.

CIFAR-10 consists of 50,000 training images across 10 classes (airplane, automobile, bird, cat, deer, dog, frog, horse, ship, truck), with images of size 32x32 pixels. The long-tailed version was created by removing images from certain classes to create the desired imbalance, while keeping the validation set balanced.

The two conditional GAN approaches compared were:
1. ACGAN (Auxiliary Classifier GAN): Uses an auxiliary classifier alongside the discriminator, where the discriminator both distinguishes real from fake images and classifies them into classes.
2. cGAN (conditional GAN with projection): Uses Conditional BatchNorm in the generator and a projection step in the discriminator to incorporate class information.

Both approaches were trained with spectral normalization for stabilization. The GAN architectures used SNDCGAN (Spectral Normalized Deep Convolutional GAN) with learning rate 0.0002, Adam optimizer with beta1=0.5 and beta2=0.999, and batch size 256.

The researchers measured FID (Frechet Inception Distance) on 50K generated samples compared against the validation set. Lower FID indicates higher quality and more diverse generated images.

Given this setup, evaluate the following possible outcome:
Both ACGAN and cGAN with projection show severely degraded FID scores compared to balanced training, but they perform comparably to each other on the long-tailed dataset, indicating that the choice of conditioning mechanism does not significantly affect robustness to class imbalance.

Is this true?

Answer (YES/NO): NO